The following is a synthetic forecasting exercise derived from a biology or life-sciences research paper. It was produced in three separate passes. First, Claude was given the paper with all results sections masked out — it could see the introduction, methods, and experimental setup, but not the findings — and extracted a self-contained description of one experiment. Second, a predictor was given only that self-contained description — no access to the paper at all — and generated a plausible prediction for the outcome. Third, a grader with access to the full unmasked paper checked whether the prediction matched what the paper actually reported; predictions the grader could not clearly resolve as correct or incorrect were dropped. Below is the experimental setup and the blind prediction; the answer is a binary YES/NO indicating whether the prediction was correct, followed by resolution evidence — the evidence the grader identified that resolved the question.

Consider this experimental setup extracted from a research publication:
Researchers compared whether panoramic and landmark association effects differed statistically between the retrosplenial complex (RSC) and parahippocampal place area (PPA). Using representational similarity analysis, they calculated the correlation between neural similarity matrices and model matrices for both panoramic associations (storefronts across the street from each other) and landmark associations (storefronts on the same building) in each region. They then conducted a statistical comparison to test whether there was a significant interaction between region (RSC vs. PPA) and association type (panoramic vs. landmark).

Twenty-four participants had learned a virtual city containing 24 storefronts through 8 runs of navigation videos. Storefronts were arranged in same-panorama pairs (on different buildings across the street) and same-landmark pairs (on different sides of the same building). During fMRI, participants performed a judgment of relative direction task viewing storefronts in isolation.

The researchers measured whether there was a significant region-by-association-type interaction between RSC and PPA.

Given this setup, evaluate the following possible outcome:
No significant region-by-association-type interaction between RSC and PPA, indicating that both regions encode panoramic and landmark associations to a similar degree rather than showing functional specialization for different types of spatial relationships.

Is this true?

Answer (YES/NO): NO